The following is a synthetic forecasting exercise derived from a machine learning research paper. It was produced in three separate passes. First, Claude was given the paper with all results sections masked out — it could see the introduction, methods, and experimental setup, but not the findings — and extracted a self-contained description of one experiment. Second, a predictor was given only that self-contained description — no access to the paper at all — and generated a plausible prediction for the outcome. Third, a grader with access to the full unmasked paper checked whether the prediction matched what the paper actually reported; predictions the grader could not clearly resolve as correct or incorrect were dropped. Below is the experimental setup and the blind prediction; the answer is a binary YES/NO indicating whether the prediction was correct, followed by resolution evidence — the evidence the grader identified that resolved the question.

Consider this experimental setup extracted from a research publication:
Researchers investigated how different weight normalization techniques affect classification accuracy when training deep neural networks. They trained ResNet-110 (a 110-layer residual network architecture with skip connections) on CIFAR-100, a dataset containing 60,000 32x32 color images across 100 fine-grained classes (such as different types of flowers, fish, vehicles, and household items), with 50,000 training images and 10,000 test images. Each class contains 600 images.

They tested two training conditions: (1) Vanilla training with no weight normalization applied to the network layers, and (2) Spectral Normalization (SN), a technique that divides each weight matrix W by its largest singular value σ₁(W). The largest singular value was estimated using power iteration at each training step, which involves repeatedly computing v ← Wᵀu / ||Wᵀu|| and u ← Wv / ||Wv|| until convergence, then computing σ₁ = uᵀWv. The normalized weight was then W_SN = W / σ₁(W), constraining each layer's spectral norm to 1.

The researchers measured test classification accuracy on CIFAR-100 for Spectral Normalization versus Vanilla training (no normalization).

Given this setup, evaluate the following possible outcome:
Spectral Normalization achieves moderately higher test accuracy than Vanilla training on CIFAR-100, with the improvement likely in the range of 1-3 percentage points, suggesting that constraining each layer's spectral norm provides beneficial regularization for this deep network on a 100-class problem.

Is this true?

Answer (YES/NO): NO